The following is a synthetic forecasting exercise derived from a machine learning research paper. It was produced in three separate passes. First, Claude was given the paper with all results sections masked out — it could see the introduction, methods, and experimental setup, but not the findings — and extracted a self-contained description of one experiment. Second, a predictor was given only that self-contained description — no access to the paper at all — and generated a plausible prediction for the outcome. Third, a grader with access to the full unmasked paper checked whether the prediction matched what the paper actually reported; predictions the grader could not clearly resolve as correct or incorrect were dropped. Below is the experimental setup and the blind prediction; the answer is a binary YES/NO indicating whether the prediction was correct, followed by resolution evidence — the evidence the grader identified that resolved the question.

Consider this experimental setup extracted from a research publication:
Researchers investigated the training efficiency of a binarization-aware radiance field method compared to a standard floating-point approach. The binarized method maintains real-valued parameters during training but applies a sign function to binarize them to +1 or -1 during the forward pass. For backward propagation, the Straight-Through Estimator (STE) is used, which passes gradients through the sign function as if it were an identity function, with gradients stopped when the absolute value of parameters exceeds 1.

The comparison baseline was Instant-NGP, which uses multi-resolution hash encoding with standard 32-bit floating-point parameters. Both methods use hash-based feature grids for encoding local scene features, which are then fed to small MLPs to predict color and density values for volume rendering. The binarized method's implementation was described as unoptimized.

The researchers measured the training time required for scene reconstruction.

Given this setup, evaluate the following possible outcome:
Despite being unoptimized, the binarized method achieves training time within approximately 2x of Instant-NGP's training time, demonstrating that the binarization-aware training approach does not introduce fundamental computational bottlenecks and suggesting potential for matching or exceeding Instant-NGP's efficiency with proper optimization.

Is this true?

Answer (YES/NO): YES